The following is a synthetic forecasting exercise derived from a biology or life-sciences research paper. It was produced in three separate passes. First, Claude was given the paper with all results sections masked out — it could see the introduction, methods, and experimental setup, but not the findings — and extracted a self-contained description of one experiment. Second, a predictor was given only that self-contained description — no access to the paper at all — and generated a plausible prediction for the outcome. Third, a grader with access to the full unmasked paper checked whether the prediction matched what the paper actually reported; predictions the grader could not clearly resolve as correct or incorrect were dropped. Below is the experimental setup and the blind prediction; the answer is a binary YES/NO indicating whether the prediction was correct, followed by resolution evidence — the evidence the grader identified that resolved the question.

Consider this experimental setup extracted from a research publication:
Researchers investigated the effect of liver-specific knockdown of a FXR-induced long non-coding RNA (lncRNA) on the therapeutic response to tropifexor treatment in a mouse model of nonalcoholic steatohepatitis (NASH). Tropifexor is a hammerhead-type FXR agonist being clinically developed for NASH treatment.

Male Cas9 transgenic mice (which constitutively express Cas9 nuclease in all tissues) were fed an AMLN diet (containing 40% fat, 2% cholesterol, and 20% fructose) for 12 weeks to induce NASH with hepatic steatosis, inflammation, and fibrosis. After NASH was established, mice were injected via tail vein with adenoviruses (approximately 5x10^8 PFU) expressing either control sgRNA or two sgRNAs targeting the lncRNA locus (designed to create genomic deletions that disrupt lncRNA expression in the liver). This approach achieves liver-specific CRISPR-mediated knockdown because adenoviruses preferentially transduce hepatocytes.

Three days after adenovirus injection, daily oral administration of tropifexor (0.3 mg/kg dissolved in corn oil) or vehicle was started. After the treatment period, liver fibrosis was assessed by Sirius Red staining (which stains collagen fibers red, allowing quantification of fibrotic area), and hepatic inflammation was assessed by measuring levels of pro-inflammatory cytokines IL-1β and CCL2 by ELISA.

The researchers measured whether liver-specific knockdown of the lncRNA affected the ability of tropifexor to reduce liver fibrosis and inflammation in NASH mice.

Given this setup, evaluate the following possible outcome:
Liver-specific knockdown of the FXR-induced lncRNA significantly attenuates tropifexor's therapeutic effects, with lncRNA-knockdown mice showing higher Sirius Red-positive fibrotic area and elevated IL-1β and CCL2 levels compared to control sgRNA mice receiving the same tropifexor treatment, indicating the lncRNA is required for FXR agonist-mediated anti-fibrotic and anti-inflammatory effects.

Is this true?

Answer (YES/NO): YES